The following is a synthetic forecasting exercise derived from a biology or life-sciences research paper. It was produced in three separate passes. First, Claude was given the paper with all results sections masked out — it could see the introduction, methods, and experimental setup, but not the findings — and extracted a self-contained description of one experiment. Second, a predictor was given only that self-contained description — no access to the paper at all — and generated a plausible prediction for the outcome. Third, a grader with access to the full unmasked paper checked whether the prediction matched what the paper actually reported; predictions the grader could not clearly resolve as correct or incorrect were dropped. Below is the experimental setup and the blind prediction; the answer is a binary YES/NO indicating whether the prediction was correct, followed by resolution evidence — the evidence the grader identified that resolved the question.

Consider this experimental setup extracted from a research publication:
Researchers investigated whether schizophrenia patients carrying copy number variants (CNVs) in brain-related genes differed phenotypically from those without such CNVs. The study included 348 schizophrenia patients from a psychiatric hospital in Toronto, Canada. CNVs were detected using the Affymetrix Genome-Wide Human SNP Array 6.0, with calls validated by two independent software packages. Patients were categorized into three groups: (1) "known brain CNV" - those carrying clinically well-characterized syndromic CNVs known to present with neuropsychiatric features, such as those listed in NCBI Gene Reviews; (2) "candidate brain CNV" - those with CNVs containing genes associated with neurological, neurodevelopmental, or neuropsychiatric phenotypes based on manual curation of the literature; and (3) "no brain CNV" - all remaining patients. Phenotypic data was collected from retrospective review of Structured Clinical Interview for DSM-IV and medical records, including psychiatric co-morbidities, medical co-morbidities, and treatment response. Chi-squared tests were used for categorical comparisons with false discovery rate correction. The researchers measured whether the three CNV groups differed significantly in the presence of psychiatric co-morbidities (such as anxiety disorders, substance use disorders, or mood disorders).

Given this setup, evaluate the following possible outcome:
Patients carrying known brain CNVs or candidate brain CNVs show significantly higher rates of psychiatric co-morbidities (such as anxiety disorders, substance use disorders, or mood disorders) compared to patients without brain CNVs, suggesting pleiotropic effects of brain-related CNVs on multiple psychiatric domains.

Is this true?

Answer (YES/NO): NO